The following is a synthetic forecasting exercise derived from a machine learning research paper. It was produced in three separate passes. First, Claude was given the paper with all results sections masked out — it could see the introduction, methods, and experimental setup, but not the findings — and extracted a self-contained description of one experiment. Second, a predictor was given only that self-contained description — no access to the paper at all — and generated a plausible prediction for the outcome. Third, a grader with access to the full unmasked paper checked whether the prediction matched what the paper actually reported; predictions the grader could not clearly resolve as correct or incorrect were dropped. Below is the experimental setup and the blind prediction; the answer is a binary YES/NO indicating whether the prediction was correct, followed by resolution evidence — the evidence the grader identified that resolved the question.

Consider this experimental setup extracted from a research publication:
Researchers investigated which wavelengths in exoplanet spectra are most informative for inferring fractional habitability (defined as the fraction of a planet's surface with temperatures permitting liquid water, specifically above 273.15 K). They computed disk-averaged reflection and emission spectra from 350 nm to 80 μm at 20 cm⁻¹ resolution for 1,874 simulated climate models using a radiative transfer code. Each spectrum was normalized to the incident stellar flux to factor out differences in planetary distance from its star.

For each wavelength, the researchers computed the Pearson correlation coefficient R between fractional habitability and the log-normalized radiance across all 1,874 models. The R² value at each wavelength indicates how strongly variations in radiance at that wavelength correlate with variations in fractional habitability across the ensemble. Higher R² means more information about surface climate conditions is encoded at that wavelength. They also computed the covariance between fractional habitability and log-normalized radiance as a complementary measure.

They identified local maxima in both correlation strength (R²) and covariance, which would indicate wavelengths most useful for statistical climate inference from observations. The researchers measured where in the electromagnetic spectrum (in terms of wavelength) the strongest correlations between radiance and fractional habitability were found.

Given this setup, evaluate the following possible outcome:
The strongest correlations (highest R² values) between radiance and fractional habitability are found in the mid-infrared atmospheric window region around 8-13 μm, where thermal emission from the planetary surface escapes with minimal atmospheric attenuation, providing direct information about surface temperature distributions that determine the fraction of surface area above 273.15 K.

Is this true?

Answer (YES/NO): NO